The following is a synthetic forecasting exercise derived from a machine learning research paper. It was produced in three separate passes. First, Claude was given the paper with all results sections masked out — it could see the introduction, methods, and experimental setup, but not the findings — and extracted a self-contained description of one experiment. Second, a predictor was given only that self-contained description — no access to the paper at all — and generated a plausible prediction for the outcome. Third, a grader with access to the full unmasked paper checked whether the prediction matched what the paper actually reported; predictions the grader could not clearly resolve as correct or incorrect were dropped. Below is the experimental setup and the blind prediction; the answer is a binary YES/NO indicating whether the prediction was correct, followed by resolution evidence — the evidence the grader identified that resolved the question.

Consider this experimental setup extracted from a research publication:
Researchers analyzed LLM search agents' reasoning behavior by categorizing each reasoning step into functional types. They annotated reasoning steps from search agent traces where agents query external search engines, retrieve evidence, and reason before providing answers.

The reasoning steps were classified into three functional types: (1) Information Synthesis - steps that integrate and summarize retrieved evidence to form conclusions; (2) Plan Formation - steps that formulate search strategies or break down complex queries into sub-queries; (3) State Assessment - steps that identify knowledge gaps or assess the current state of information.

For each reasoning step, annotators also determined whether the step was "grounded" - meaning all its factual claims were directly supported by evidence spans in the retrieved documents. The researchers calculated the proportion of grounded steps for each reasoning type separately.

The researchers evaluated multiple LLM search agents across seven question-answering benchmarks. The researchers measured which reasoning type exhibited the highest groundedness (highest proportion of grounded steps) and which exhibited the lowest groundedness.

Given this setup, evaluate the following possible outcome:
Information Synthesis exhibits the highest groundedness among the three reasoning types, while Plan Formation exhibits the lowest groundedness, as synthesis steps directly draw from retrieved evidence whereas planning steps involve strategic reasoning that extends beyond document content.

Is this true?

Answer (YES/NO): YES